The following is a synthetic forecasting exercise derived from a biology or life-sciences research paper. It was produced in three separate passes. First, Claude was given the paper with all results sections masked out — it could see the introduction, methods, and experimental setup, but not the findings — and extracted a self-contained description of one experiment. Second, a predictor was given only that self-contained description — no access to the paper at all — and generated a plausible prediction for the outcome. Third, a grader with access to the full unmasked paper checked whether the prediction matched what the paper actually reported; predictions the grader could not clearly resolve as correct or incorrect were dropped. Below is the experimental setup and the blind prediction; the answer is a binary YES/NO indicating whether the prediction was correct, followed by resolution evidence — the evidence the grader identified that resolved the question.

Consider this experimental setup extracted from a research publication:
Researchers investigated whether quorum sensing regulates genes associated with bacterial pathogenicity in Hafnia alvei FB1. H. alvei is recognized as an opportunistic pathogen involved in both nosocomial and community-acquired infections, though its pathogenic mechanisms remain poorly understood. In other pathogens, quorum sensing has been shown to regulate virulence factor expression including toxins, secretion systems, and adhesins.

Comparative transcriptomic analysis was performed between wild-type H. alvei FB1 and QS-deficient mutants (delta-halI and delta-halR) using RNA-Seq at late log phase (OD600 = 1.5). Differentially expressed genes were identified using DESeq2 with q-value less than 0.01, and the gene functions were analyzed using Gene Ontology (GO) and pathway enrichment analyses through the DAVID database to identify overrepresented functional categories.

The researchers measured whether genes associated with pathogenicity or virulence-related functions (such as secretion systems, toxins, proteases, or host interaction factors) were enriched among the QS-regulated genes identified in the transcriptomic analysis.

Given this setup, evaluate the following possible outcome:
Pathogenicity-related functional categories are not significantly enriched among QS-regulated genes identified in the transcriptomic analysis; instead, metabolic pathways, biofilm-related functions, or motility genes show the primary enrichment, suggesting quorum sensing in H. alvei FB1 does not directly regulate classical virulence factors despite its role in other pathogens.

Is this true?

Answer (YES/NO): YES